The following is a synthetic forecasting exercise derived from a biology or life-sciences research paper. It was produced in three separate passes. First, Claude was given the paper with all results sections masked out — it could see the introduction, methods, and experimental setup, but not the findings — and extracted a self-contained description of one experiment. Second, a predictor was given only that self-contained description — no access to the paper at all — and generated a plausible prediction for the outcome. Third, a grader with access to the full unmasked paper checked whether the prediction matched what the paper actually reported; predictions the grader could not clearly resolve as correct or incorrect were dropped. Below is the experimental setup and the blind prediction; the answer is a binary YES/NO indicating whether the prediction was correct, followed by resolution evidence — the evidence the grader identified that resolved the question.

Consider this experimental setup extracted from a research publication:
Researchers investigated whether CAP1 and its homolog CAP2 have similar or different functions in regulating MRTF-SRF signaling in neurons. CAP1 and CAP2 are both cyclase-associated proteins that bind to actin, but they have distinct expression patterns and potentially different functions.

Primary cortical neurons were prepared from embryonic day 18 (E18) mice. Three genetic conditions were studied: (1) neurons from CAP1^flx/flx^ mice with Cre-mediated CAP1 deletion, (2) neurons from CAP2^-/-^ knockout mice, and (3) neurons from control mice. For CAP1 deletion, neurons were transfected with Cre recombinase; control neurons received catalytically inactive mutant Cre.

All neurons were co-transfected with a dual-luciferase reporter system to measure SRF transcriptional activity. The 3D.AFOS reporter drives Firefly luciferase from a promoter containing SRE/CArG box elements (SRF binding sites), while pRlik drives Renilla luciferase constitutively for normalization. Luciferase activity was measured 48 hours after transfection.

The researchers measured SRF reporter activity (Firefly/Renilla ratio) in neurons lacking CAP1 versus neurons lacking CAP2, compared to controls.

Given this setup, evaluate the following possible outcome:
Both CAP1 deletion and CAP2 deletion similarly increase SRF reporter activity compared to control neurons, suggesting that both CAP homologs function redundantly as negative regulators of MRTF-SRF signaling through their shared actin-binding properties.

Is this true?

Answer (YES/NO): NO